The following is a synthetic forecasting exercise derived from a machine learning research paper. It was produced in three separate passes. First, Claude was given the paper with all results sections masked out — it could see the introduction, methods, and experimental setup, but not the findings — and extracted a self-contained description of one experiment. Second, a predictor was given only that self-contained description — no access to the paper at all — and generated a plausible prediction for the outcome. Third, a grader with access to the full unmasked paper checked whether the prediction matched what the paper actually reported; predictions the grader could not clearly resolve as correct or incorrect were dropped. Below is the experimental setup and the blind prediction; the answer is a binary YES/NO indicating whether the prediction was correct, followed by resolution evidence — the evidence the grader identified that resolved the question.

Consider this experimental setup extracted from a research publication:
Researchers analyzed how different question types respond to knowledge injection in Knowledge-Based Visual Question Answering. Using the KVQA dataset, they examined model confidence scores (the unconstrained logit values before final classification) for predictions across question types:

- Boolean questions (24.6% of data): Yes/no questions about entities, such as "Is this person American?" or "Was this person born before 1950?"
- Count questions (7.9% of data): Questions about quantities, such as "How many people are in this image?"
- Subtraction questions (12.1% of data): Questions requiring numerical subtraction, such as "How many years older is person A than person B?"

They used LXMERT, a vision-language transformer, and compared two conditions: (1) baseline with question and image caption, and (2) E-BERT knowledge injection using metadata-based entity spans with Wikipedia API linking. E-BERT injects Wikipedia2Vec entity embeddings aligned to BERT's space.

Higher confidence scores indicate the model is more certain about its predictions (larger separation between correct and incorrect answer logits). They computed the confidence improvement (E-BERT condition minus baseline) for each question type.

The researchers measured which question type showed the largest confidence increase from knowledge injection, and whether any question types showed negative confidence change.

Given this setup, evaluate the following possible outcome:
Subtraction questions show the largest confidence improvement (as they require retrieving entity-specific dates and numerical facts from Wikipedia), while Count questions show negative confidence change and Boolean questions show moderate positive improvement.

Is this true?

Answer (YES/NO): NO